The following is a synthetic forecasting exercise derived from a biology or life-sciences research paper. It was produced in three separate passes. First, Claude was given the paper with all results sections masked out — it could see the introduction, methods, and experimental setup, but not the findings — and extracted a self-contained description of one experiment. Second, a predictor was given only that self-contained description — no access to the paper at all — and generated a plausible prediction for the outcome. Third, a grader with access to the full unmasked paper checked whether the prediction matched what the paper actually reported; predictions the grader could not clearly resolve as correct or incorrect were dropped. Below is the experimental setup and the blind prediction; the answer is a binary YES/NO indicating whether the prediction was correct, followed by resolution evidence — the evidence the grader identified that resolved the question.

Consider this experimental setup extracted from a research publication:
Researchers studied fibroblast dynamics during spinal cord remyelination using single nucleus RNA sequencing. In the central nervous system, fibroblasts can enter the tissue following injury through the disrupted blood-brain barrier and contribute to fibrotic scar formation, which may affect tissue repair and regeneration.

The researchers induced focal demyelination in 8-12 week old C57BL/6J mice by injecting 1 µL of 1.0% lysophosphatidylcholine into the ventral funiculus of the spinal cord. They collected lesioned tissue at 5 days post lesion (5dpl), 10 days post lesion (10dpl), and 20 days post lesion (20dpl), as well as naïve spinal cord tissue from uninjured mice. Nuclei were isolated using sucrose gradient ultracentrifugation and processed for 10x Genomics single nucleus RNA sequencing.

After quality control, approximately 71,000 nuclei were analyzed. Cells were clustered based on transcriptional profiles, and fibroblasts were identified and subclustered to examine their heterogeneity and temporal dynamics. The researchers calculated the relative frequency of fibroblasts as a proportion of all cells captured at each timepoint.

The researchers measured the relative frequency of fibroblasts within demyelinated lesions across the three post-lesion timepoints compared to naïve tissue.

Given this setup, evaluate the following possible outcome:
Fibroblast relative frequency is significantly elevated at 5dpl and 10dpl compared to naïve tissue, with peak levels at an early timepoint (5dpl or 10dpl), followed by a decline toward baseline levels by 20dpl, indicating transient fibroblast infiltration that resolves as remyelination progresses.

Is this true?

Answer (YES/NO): NO